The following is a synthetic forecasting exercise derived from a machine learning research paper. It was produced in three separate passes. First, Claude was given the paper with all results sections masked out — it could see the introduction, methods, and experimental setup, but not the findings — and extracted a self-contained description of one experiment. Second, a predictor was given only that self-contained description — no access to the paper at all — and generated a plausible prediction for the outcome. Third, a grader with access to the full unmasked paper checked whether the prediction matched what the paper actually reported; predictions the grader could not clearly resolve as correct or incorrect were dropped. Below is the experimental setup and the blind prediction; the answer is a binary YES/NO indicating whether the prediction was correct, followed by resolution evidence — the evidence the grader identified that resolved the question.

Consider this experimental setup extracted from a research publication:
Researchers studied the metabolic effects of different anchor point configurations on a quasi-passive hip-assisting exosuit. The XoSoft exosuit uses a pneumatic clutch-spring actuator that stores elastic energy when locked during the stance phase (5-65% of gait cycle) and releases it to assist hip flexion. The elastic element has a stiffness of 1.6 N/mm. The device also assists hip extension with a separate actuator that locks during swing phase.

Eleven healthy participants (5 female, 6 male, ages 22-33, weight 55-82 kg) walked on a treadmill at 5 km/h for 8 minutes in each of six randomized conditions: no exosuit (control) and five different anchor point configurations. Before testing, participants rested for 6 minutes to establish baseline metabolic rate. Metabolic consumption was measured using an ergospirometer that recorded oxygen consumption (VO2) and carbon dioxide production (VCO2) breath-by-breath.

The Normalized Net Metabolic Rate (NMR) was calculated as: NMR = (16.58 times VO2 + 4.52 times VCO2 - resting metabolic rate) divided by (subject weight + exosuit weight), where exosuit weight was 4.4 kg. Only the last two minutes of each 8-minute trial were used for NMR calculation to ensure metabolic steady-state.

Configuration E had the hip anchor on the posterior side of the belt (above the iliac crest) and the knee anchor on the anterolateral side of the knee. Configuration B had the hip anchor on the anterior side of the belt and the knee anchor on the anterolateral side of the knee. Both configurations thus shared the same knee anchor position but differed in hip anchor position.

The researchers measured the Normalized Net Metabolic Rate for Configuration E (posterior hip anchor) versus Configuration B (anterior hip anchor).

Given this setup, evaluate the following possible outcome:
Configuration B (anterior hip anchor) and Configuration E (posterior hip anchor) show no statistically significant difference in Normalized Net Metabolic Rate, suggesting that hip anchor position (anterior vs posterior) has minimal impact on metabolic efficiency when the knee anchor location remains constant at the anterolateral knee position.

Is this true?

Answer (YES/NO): NO